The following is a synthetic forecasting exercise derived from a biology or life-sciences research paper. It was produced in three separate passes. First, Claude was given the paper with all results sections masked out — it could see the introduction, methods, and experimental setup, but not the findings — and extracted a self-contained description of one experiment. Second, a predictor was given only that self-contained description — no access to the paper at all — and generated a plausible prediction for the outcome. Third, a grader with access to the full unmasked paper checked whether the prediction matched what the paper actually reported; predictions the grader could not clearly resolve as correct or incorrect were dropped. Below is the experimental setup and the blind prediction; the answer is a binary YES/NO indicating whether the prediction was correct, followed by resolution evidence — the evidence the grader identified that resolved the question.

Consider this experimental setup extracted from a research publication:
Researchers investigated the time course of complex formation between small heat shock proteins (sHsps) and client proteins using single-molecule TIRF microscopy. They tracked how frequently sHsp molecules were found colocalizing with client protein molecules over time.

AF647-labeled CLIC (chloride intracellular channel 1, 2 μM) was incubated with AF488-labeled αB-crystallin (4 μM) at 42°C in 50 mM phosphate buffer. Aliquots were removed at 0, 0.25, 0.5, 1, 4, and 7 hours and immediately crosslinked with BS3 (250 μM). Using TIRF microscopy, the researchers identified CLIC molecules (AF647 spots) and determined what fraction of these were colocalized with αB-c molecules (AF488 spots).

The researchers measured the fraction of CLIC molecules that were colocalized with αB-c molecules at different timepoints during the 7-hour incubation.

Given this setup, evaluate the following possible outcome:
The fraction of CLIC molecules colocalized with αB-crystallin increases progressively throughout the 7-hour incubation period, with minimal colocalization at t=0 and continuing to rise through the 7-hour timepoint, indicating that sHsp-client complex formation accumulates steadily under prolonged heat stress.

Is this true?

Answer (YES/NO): NO